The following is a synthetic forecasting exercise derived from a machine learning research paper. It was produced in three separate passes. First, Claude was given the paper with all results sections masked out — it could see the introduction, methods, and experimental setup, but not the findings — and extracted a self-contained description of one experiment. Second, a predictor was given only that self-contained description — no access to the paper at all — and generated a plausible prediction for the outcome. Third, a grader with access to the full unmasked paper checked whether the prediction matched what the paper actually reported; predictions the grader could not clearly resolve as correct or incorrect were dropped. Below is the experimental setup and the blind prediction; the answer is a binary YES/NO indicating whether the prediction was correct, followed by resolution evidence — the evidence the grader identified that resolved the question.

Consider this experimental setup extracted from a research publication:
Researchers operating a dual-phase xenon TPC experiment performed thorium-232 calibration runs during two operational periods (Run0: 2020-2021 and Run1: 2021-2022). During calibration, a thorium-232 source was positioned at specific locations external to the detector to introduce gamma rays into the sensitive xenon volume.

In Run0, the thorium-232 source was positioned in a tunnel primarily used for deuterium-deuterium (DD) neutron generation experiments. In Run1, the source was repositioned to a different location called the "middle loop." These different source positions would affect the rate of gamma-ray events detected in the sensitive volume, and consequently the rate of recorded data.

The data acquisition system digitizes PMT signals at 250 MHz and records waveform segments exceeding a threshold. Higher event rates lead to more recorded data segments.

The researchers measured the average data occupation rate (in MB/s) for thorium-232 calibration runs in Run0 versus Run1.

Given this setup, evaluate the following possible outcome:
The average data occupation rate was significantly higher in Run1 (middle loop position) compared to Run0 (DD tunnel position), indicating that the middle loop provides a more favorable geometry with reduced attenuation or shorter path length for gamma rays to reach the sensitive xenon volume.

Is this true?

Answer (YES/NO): YES